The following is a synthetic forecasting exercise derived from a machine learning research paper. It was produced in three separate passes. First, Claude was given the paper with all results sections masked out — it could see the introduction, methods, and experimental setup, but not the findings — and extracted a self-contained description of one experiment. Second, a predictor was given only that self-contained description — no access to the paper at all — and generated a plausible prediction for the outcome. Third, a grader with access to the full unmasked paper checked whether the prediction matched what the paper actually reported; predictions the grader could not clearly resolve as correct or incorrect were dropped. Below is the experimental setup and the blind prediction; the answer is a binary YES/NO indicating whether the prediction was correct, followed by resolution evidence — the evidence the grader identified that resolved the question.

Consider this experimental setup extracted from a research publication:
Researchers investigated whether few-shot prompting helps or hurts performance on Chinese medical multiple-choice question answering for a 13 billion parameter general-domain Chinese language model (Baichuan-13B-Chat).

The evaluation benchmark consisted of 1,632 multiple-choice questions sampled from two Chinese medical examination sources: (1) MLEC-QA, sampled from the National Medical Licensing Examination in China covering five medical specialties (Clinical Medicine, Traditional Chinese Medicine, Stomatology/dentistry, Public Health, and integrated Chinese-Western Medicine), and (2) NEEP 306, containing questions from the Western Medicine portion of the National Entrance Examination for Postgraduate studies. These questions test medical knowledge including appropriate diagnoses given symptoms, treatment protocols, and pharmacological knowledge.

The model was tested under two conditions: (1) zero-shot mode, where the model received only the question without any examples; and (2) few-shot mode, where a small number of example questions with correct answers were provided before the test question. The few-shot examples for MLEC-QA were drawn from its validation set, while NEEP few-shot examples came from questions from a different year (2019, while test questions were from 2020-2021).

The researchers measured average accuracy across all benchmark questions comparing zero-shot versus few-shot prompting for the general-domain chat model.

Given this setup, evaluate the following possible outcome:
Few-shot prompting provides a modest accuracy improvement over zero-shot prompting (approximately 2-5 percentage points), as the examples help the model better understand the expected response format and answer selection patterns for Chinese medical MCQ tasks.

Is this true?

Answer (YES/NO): NO